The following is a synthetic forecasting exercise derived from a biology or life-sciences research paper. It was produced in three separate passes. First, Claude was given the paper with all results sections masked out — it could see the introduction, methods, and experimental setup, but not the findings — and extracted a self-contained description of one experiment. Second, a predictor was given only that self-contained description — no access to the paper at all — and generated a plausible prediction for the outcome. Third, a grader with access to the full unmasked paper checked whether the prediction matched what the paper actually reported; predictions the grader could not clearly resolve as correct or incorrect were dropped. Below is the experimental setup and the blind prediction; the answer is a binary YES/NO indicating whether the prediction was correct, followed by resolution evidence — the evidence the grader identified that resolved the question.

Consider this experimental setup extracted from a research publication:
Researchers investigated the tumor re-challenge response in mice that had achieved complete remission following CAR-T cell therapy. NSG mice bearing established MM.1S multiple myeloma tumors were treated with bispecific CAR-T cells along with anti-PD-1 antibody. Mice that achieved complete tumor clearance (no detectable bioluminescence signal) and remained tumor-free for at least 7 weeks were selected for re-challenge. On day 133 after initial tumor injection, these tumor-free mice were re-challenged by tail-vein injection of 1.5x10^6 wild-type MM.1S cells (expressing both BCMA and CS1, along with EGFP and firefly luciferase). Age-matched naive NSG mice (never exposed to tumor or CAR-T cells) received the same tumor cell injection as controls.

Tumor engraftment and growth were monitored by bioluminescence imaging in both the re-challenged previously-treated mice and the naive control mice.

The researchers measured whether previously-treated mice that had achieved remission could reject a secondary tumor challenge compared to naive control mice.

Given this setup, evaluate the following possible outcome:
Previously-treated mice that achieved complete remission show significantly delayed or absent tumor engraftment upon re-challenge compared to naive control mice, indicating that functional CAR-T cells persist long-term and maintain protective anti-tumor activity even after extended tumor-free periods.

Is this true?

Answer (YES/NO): YES